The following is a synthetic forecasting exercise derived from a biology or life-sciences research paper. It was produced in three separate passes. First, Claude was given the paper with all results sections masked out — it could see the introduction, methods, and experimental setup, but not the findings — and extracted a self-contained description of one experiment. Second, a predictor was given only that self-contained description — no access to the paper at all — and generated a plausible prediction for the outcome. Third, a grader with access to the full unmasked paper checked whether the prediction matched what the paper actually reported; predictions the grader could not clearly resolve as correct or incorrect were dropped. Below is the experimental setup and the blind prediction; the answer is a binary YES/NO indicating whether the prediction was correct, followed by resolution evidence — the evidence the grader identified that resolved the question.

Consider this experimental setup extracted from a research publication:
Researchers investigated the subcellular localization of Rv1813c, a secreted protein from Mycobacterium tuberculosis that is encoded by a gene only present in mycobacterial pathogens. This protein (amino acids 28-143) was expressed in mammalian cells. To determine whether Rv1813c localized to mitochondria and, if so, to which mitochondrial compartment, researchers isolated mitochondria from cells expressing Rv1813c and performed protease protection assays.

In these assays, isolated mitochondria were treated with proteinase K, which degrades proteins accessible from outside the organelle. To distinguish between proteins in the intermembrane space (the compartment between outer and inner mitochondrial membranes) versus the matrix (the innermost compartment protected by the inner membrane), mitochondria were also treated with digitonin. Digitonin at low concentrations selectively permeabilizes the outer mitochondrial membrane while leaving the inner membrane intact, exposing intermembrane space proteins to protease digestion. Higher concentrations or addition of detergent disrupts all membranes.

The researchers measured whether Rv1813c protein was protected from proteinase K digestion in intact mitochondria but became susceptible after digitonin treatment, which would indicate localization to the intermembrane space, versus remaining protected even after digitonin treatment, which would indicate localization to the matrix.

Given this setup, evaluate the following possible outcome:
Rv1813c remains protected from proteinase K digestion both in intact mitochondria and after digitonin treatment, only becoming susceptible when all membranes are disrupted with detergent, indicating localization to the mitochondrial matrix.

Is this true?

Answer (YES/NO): NO